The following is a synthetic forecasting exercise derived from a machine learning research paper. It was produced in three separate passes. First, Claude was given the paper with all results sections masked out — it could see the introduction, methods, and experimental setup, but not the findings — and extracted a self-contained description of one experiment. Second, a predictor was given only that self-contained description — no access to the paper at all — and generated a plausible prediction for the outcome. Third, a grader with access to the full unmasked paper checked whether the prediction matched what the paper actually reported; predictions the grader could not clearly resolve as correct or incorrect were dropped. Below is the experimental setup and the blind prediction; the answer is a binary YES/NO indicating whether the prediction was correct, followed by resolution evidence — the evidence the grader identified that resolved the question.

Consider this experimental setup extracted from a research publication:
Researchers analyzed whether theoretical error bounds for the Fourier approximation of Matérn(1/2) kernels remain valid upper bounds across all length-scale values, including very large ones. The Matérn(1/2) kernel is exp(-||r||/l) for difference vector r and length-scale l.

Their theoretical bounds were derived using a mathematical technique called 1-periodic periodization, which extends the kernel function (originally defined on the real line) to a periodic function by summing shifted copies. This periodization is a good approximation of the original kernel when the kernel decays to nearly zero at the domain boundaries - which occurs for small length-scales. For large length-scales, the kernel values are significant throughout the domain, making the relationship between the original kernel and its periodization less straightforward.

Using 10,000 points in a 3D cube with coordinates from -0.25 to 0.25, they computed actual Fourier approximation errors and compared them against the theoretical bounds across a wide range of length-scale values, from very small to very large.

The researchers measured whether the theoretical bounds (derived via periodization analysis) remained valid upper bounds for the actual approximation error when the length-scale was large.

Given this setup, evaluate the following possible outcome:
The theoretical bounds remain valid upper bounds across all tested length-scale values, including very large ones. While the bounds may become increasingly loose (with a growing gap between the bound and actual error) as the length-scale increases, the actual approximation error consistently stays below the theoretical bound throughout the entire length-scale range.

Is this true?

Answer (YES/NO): YES